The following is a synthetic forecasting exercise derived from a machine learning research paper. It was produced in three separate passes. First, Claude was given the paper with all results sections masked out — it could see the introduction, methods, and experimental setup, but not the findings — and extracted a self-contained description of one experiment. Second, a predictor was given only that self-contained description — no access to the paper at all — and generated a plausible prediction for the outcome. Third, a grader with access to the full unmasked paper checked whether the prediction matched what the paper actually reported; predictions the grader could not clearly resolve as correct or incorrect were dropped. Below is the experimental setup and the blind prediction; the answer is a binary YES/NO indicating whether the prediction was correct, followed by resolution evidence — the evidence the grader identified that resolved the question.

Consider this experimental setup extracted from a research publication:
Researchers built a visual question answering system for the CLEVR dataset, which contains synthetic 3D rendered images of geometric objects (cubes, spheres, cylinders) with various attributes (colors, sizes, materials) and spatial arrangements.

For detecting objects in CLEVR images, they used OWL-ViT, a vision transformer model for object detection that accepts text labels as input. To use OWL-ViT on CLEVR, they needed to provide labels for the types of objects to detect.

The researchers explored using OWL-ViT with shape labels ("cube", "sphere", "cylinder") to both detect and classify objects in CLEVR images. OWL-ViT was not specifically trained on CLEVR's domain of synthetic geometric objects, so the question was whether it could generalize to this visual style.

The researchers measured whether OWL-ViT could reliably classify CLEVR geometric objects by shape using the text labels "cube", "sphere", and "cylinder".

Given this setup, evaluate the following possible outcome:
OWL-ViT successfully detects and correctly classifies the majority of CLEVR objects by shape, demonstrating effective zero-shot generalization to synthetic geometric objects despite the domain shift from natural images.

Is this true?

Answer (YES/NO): NO